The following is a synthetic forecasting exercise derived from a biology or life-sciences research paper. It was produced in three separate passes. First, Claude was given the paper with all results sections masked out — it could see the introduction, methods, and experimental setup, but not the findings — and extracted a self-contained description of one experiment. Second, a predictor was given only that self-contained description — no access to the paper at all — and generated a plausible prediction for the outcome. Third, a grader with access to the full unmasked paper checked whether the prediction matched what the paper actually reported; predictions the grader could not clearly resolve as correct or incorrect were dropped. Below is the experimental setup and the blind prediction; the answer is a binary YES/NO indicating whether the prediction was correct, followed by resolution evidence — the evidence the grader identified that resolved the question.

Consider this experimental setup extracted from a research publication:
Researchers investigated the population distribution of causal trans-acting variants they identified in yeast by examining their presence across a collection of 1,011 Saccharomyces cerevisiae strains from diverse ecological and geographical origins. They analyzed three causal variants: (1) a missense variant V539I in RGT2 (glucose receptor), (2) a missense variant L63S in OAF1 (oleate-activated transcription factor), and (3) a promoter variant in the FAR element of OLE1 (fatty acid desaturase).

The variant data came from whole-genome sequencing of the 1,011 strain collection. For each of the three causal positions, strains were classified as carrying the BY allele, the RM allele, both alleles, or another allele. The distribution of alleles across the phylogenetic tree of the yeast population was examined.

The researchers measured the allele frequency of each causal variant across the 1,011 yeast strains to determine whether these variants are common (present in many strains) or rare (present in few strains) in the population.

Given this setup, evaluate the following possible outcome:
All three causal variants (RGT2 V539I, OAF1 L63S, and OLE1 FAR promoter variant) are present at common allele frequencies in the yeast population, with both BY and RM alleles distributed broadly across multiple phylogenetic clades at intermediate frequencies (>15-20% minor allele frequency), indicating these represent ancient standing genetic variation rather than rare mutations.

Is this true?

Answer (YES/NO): NO